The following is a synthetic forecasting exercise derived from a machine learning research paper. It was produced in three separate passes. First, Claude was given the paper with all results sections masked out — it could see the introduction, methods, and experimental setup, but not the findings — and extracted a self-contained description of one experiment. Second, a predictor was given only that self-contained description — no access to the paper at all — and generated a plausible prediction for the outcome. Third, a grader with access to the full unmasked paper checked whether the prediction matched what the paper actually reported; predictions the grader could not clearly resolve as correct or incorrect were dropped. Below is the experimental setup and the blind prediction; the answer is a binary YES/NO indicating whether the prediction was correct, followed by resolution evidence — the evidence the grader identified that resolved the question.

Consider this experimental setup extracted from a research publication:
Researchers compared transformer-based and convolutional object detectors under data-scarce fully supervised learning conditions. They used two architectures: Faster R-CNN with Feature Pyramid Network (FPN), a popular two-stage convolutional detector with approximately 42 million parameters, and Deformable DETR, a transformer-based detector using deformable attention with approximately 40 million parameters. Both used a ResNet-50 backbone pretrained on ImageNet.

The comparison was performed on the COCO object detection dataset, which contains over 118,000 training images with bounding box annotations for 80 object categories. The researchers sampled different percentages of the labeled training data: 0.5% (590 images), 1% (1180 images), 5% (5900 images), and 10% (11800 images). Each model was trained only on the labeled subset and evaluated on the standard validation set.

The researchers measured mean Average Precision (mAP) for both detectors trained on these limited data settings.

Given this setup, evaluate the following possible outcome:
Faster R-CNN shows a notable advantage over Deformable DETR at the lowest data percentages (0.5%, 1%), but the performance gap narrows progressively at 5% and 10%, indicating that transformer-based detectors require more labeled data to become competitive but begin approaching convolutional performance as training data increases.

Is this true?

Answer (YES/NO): NO